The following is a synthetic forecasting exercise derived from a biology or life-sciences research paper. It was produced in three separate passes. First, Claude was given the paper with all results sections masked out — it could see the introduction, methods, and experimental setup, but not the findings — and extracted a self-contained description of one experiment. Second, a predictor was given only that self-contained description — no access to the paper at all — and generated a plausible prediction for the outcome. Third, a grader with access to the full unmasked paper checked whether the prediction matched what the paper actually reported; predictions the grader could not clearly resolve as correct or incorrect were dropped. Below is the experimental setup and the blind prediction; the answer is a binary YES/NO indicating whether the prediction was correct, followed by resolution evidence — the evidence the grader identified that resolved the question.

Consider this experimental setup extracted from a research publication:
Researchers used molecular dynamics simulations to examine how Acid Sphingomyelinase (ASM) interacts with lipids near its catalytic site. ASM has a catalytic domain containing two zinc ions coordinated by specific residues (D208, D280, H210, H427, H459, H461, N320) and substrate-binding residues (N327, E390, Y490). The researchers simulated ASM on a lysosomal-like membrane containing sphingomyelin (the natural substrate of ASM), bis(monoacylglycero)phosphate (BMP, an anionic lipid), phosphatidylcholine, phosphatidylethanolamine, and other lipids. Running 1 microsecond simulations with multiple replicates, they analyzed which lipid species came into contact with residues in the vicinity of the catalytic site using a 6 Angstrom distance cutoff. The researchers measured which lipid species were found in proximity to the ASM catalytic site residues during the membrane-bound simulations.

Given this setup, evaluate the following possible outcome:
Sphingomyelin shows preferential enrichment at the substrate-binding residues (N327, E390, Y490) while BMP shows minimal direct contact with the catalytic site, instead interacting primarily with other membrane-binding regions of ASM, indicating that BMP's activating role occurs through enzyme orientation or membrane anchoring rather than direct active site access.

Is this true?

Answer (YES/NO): NO